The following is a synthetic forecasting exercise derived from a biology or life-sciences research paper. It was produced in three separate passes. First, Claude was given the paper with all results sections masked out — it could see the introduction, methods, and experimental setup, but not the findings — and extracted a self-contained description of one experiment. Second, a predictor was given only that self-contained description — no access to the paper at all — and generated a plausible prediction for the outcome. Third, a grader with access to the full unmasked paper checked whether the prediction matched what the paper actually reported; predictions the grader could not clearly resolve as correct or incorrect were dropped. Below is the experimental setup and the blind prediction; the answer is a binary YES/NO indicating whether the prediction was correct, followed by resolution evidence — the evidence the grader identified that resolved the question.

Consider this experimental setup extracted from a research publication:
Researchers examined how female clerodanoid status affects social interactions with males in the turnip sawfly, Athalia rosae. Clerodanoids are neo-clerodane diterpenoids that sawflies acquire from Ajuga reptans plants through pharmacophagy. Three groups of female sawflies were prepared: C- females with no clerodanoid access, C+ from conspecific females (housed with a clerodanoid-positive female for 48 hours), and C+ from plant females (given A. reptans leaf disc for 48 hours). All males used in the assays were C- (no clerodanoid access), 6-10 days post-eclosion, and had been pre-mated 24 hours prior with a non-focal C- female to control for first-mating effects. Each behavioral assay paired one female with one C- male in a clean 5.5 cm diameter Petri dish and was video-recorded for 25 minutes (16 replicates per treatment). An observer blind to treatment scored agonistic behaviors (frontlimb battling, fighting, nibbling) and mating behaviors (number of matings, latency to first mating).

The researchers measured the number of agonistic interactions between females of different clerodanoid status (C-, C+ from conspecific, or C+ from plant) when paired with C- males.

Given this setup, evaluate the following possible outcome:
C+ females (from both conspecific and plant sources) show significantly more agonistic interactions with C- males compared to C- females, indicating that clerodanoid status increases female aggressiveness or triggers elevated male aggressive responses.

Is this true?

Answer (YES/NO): NO